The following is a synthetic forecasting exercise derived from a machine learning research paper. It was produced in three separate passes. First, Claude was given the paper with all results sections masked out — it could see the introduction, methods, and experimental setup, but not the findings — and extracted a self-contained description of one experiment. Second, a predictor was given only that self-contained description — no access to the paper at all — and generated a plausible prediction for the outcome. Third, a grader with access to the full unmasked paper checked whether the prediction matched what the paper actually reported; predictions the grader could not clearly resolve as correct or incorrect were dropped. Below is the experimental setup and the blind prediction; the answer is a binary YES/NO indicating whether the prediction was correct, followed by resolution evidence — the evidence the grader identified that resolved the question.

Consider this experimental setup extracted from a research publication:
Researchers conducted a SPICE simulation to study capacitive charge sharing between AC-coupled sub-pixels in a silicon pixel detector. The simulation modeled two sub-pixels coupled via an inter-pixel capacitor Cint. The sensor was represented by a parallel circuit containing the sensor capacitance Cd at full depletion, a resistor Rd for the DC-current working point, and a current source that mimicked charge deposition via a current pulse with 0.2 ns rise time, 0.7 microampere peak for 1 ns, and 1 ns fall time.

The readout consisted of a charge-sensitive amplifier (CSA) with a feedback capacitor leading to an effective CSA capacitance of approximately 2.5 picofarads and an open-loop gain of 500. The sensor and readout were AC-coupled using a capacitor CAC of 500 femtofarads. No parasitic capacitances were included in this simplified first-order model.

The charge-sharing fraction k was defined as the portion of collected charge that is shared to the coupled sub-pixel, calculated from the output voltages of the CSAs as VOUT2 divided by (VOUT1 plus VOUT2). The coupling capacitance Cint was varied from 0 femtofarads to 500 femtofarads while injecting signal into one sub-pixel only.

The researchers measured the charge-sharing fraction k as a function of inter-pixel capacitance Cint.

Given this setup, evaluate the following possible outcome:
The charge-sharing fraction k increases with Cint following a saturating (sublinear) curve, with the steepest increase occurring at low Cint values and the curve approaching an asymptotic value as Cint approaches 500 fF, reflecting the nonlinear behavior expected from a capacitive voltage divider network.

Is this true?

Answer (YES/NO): YES